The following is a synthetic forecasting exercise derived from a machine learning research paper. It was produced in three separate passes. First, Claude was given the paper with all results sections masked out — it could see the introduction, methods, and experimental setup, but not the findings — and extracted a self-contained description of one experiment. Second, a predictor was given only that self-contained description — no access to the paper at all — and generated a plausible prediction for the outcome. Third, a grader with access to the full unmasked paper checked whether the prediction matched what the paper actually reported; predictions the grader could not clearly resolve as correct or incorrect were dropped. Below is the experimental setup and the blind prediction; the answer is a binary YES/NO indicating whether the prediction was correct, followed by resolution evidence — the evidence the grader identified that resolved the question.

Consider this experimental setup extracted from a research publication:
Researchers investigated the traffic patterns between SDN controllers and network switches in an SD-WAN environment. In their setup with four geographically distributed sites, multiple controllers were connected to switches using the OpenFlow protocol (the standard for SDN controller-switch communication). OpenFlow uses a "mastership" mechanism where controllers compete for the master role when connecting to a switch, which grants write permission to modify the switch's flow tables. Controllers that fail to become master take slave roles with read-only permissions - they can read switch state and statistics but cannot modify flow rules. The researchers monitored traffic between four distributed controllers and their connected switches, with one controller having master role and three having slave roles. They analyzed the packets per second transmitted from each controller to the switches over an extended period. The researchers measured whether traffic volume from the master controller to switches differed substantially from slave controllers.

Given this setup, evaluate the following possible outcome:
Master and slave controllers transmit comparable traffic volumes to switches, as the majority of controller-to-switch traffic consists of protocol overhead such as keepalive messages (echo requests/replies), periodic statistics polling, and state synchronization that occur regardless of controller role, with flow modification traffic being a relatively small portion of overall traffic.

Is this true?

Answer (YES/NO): NO